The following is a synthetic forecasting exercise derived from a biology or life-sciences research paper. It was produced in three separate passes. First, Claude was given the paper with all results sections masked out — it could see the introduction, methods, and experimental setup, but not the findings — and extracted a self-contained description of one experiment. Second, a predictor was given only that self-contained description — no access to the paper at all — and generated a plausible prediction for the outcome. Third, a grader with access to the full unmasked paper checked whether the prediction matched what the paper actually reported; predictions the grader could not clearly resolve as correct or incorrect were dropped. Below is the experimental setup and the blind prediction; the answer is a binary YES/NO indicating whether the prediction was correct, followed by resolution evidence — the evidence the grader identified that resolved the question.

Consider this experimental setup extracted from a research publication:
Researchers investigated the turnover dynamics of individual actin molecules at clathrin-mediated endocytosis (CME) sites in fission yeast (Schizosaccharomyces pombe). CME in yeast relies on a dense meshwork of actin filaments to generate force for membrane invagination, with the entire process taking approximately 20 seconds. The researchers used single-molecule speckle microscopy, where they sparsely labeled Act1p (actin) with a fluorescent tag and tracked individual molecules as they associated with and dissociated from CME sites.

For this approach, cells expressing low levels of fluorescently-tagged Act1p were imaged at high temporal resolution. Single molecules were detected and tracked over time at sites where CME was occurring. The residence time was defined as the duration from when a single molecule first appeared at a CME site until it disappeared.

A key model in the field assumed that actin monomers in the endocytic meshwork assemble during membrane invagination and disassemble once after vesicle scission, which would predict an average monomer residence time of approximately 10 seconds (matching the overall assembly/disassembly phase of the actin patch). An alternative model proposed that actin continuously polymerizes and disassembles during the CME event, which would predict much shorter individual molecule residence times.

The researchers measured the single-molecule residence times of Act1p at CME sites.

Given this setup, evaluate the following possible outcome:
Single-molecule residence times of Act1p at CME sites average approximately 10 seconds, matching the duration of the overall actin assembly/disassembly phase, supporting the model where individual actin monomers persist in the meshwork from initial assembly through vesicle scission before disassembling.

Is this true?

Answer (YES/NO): NO